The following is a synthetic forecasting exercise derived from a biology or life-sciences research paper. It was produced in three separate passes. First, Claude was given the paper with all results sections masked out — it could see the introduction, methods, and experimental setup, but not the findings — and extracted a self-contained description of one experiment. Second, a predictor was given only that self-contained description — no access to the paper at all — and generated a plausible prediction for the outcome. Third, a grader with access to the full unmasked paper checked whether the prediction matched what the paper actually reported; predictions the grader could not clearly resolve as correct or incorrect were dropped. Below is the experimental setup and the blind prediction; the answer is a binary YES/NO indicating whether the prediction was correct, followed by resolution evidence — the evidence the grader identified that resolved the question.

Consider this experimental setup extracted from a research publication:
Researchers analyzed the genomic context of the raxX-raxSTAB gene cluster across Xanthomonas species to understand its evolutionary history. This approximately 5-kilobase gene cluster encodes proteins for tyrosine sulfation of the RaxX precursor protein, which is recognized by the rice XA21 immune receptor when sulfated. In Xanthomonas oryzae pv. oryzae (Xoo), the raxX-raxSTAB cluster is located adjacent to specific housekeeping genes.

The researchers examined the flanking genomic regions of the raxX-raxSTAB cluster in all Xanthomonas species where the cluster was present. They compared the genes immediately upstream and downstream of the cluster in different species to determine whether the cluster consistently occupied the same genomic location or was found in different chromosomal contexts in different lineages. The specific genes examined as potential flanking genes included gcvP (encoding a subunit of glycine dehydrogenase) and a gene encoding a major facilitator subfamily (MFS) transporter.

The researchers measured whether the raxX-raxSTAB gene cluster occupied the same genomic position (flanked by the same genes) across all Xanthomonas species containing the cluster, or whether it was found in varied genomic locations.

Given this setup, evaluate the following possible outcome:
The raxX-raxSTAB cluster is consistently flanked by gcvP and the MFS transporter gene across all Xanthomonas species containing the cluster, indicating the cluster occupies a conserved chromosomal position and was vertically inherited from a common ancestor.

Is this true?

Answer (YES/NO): NO